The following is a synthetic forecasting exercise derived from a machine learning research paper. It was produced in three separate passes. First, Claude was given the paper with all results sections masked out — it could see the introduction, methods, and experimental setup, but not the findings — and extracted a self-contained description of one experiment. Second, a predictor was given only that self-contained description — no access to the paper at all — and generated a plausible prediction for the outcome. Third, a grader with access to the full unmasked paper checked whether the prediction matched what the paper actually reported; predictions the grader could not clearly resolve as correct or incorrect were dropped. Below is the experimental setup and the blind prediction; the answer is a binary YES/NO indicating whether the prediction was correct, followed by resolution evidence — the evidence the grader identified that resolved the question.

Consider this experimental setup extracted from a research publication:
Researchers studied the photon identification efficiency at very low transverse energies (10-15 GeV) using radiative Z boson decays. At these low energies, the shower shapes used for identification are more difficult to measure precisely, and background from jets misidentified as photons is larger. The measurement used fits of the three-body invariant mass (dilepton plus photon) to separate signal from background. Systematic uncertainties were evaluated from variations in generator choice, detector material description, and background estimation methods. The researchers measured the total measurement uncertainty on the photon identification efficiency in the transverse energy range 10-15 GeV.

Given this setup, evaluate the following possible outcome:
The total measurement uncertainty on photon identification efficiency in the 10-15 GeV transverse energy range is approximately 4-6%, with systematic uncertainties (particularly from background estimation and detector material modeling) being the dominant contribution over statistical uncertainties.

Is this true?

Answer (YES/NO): NO